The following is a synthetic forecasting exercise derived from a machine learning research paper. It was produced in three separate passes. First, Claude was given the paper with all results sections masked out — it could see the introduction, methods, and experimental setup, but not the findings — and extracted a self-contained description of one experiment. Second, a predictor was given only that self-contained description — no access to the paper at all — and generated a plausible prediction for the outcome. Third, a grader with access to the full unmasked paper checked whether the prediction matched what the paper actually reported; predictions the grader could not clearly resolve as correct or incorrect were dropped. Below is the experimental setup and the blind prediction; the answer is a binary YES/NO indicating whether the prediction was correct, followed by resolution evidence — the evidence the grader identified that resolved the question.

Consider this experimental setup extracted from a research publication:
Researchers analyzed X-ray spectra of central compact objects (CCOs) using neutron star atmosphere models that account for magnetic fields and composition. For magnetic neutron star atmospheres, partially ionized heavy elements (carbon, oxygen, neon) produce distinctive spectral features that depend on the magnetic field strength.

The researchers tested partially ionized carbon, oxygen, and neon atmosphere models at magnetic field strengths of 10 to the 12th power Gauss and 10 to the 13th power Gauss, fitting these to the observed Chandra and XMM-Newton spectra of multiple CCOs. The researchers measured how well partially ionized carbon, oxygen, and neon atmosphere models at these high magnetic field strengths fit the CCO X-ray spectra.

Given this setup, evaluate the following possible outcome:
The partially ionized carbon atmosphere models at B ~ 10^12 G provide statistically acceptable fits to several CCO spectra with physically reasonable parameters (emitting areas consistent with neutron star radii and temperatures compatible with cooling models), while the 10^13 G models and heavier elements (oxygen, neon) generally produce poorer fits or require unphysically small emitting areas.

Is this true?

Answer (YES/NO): NO